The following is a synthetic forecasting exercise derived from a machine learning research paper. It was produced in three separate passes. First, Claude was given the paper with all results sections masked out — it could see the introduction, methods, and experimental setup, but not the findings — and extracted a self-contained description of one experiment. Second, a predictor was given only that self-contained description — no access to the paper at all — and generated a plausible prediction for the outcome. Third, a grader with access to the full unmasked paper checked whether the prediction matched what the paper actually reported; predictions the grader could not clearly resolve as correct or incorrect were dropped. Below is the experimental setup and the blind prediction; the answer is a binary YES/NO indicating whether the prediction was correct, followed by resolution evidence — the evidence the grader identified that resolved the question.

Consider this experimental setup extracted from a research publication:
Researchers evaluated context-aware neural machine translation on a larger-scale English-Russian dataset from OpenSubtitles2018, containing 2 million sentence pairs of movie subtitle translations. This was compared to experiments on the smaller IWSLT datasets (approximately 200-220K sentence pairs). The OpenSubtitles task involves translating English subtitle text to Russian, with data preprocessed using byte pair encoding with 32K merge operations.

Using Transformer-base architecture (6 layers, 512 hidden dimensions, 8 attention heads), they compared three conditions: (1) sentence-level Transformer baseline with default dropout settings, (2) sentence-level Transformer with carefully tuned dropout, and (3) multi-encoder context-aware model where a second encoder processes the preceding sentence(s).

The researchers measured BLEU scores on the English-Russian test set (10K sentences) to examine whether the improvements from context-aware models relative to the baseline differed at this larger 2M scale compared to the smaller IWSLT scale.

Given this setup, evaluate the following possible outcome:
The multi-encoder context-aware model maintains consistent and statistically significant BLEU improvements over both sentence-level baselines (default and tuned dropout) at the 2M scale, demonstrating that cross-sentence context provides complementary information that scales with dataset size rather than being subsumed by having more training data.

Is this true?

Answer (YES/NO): NO